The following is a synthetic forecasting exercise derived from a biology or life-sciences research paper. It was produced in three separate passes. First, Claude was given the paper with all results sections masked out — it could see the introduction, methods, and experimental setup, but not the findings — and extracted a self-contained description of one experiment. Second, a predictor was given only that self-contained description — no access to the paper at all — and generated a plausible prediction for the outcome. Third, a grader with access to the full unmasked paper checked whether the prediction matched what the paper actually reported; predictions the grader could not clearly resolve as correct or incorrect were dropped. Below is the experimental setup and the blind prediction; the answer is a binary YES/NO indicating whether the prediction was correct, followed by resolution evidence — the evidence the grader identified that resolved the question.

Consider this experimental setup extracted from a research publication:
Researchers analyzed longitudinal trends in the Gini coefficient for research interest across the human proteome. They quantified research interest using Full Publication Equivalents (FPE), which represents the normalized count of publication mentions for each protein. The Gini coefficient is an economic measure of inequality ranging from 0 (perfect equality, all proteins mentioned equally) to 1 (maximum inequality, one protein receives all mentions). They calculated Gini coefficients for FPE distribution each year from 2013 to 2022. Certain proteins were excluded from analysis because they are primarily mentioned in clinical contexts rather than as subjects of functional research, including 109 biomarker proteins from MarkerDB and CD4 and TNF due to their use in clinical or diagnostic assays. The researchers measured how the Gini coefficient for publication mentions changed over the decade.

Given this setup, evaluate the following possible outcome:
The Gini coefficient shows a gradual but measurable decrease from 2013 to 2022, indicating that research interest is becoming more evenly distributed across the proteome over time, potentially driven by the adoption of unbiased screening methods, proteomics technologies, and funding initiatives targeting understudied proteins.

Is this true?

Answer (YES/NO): YES